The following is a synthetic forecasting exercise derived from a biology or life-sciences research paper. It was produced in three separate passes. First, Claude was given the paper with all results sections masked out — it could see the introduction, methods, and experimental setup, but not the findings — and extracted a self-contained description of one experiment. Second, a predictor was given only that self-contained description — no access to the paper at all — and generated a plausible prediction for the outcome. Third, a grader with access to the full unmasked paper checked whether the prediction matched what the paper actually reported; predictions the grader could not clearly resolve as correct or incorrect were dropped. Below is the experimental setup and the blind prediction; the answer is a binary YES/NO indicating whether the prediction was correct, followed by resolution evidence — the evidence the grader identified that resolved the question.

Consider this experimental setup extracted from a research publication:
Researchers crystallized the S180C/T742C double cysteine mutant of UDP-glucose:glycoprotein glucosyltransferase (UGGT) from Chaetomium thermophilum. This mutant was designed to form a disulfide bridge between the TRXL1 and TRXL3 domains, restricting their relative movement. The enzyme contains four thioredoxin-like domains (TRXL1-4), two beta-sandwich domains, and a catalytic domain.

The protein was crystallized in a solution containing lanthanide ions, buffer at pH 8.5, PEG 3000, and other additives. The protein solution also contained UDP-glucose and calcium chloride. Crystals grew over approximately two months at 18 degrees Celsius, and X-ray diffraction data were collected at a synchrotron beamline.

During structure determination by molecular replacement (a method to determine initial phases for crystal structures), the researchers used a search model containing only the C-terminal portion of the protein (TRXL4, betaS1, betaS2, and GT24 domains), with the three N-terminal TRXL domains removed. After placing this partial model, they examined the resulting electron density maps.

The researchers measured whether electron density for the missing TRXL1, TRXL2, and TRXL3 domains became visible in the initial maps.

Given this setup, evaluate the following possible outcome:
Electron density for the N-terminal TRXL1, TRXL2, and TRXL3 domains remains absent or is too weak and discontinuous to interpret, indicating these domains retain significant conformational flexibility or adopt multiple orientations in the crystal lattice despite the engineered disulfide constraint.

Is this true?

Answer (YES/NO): NO